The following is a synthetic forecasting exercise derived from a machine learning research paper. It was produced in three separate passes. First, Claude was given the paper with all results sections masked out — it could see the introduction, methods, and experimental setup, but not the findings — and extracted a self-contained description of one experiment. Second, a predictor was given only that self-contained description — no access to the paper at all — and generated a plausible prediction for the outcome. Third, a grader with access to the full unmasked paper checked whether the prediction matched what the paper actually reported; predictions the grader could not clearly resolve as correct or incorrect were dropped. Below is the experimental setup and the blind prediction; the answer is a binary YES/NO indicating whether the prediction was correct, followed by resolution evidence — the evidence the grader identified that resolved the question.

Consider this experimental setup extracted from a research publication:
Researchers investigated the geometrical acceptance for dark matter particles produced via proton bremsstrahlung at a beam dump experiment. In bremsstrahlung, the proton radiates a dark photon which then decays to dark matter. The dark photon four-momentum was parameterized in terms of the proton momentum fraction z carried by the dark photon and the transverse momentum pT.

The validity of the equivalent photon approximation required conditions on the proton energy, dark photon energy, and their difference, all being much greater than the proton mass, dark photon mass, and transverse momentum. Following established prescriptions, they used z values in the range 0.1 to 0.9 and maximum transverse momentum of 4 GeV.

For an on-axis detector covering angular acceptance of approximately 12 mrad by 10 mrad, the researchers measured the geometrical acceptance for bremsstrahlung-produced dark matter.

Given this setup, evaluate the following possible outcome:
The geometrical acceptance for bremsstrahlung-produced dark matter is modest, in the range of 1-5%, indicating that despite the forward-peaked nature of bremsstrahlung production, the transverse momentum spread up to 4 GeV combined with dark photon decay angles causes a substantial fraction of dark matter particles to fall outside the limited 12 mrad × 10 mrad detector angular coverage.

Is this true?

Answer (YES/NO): NO